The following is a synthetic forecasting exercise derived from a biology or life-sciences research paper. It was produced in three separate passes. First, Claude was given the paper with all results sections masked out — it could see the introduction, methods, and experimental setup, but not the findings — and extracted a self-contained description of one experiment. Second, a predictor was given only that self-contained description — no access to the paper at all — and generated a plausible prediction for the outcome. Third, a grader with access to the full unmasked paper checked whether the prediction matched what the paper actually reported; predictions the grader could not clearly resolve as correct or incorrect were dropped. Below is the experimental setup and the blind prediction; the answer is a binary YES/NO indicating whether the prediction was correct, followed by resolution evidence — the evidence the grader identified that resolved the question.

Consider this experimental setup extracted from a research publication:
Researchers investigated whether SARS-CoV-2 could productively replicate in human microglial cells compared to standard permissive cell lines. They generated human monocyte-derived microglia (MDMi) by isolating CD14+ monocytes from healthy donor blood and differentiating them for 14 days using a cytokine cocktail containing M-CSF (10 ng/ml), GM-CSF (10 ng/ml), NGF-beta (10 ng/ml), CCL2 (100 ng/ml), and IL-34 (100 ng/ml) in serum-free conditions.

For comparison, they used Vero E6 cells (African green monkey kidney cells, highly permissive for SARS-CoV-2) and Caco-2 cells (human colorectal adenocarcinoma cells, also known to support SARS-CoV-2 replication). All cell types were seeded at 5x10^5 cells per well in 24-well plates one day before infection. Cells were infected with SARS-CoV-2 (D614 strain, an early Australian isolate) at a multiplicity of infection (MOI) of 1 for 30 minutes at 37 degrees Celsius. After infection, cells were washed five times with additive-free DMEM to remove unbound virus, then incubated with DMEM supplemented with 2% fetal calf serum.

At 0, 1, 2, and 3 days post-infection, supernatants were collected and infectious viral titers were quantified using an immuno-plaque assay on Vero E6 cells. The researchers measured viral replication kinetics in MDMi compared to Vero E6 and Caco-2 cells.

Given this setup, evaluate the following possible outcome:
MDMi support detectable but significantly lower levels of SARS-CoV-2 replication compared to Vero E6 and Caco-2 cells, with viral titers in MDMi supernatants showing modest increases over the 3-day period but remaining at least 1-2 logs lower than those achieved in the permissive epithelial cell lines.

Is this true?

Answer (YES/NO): NO